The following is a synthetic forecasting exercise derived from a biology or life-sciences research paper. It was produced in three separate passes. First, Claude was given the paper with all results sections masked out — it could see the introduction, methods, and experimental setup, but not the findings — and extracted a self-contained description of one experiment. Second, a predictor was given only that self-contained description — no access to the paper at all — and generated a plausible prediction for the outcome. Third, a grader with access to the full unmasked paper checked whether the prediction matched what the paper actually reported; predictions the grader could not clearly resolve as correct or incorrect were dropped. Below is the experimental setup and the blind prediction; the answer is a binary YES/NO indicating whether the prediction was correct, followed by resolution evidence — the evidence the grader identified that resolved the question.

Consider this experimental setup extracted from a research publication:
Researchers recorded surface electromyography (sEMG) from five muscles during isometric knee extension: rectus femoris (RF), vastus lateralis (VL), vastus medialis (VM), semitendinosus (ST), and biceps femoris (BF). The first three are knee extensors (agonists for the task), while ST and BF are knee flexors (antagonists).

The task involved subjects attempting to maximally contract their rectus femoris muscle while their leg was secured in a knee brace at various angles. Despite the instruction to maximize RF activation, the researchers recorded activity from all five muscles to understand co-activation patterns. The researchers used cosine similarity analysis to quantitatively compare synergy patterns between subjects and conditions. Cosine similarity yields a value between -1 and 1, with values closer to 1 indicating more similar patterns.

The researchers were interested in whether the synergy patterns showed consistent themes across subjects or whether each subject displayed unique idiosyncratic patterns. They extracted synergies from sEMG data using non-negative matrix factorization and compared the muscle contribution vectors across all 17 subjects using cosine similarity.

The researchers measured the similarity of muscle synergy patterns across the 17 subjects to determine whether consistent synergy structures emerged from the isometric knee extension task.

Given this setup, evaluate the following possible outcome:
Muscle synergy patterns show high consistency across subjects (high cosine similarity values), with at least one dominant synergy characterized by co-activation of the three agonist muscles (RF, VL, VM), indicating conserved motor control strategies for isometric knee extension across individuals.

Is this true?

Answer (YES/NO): NO